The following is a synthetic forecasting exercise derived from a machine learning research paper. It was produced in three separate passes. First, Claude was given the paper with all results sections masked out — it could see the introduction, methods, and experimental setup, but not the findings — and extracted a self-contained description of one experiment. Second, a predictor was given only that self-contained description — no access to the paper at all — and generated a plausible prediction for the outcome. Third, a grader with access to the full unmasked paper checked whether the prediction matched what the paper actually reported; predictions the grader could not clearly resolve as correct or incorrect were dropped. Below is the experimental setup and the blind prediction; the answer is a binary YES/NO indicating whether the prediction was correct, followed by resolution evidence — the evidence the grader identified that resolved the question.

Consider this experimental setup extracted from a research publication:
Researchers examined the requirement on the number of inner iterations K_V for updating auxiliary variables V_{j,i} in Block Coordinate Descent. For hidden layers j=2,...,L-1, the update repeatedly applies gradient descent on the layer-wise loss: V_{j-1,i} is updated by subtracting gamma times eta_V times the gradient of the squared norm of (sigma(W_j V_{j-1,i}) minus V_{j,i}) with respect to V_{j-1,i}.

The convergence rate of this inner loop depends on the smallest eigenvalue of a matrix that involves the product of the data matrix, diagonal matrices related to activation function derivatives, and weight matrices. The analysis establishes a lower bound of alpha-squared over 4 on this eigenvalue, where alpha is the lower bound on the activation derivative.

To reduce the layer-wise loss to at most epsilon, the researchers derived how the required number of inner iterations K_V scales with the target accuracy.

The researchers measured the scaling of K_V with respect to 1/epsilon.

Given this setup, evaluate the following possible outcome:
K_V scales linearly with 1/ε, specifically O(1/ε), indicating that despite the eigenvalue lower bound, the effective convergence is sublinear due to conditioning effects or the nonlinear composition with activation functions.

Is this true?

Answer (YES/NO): NO